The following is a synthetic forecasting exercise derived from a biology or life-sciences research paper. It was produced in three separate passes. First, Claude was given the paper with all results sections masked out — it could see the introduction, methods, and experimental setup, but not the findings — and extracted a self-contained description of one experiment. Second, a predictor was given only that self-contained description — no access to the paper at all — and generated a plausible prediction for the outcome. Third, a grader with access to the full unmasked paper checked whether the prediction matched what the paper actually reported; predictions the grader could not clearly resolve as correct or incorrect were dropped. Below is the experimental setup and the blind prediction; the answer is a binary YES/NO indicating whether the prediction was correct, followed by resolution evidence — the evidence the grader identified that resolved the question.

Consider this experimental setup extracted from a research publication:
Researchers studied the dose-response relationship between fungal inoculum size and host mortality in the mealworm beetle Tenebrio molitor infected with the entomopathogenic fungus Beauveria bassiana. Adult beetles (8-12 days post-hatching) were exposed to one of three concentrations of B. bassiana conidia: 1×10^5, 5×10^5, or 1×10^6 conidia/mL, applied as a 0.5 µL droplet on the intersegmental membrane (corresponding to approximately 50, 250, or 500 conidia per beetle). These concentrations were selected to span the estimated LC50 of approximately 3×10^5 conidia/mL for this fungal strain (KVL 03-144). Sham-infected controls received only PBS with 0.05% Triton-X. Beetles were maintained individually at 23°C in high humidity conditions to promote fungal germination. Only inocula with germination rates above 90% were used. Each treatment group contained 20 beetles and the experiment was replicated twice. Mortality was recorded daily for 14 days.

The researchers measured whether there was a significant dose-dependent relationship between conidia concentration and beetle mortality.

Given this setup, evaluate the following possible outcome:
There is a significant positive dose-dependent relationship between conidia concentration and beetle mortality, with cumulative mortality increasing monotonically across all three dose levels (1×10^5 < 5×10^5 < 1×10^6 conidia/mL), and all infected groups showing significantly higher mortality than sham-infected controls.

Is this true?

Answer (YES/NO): NO